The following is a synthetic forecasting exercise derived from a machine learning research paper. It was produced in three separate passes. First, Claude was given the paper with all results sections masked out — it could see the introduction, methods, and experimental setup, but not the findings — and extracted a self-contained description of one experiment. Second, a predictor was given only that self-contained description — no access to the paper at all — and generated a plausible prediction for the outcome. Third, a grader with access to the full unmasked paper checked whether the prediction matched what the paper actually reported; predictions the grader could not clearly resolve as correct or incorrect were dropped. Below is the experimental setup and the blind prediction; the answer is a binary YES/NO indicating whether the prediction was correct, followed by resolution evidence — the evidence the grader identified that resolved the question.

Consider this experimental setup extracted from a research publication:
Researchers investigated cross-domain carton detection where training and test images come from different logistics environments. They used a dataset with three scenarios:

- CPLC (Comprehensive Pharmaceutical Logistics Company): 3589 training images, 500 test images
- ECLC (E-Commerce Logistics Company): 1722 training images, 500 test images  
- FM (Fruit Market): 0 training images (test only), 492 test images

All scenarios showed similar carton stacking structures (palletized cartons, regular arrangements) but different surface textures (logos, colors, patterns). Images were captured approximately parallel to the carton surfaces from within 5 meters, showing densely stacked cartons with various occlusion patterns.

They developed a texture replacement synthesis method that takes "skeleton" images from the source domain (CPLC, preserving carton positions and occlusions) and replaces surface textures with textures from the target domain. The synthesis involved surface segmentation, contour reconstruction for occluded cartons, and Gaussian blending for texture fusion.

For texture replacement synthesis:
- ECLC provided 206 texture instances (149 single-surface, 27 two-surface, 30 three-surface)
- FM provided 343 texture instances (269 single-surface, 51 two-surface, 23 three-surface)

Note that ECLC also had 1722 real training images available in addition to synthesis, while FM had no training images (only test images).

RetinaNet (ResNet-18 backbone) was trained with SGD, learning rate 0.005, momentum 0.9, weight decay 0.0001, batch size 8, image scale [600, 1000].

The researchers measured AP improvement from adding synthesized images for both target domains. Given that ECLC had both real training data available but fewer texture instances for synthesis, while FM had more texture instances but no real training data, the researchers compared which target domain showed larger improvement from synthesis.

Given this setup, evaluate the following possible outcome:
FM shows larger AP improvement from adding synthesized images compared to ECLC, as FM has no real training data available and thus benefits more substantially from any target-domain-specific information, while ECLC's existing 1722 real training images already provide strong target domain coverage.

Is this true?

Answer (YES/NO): YES